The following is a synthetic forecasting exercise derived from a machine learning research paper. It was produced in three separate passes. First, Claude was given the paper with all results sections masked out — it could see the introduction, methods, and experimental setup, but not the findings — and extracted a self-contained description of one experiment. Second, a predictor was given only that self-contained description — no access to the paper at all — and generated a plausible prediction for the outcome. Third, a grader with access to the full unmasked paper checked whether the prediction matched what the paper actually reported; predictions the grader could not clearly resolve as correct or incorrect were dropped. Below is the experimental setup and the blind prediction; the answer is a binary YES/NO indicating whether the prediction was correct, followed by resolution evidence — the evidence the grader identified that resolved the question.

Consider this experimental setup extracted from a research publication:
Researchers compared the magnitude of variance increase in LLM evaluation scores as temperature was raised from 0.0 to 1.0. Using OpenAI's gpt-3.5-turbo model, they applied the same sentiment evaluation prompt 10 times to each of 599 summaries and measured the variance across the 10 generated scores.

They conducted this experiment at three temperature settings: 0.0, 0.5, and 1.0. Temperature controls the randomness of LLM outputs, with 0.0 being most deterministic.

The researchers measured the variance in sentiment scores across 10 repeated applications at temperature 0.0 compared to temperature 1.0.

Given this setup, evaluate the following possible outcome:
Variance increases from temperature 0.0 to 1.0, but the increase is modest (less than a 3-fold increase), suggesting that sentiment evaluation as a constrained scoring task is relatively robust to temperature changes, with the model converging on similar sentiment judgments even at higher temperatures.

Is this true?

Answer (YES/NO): NO